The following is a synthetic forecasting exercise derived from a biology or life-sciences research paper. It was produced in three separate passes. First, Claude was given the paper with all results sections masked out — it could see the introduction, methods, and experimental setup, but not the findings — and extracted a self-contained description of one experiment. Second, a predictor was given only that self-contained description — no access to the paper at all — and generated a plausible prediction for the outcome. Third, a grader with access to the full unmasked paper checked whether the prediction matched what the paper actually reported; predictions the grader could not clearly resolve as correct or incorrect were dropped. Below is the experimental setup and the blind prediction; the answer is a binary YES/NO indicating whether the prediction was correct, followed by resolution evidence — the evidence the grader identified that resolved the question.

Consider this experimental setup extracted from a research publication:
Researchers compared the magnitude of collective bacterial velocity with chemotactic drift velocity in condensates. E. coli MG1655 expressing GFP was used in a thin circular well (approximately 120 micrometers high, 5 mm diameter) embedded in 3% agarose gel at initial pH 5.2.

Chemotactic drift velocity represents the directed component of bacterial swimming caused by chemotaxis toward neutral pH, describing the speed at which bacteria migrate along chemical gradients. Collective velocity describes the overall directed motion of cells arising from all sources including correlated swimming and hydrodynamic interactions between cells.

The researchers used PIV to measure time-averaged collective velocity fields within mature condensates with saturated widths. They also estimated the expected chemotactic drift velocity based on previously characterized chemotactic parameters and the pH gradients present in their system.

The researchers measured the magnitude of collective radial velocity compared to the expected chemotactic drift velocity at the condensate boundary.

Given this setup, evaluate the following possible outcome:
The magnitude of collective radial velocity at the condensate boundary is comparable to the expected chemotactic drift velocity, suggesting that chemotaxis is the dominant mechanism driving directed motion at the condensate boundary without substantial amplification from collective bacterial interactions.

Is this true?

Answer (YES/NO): NO